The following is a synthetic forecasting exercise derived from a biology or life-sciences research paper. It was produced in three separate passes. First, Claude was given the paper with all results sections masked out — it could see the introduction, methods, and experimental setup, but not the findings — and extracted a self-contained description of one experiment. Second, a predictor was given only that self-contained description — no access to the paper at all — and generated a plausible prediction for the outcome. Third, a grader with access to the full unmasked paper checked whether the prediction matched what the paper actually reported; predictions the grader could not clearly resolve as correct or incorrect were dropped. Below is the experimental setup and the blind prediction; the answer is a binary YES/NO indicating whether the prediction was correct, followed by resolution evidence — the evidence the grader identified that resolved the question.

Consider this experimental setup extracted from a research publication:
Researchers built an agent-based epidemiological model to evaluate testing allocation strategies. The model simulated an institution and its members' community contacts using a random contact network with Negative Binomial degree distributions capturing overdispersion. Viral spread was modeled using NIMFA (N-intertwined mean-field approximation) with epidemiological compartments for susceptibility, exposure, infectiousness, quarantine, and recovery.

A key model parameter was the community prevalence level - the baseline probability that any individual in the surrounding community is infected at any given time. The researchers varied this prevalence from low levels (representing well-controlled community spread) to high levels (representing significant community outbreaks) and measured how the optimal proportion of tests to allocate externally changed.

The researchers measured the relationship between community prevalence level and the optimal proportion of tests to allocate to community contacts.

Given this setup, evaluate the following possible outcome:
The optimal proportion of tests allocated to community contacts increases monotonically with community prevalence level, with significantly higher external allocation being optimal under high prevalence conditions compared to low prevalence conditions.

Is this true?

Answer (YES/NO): YES